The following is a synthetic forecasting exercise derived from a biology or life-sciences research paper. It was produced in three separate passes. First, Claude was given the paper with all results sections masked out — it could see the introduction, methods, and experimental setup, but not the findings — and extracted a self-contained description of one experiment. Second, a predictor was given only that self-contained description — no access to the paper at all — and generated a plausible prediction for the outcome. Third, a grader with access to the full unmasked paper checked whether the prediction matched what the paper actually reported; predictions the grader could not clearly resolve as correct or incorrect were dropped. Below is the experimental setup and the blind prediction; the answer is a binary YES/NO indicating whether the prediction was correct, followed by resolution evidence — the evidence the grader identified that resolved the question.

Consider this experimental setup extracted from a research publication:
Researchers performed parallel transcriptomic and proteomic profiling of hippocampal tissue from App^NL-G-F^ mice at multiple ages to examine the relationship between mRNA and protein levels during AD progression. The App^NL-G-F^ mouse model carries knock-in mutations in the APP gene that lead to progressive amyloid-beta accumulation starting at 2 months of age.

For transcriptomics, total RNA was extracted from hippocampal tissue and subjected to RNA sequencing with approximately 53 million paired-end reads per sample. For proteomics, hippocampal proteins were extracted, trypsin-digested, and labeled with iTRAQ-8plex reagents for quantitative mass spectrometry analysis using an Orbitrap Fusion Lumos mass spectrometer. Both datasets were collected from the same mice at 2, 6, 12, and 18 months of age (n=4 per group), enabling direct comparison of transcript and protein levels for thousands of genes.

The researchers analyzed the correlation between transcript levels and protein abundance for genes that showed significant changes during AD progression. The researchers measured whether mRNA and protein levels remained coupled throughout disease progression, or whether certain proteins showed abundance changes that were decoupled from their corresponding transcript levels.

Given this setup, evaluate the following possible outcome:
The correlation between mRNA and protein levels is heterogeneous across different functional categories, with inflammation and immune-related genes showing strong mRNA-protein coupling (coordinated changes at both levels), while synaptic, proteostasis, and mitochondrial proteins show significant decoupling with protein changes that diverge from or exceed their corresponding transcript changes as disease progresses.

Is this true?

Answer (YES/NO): NO